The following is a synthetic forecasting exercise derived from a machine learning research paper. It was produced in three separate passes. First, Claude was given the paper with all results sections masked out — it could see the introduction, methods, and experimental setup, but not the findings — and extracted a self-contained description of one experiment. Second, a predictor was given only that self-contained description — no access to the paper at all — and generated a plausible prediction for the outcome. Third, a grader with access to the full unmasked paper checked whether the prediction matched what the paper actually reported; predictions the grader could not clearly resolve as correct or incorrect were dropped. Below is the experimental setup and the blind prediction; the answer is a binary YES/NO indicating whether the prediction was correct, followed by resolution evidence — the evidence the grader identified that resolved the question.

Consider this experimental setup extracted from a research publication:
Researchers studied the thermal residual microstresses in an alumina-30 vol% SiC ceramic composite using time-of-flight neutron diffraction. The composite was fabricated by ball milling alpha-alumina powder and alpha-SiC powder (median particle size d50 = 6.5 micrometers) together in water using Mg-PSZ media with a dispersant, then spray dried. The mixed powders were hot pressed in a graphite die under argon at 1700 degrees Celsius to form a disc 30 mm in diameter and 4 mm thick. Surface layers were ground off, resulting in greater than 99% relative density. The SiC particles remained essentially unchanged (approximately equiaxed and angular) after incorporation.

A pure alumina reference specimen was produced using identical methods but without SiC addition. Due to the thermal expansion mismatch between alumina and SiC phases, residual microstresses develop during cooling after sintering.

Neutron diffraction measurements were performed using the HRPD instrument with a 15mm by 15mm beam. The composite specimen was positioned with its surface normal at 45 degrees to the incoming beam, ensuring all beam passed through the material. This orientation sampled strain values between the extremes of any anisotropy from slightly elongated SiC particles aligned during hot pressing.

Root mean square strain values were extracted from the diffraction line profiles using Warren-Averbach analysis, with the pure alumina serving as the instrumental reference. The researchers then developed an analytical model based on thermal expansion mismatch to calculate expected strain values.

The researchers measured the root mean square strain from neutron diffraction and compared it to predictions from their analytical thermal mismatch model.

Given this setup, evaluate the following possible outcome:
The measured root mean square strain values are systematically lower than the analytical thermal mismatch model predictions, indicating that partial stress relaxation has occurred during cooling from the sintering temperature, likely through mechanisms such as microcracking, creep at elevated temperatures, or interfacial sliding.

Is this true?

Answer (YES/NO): NO